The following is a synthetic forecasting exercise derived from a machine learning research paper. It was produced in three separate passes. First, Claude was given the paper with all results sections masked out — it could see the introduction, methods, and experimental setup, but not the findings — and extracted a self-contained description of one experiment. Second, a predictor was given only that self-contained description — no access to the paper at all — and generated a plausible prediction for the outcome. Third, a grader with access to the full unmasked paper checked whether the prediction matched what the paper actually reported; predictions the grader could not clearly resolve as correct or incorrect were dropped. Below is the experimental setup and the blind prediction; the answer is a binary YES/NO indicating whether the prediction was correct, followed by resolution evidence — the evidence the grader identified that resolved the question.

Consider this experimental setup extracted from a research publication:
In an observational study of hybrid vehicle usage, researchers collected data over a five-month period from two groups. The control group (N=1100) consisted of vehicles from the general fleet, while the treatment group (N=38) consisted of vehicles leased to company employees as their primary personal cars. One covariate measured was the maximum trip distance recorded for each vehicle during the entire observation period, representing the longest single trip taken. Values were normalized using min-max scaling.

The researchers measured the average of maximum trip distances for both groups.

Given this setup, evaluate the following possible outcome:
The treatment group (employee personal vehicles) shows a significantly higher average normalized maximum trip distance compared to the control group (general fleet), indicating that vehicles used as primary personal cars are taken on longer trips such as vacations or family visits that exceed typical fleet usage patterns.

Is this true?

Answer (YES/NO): NO